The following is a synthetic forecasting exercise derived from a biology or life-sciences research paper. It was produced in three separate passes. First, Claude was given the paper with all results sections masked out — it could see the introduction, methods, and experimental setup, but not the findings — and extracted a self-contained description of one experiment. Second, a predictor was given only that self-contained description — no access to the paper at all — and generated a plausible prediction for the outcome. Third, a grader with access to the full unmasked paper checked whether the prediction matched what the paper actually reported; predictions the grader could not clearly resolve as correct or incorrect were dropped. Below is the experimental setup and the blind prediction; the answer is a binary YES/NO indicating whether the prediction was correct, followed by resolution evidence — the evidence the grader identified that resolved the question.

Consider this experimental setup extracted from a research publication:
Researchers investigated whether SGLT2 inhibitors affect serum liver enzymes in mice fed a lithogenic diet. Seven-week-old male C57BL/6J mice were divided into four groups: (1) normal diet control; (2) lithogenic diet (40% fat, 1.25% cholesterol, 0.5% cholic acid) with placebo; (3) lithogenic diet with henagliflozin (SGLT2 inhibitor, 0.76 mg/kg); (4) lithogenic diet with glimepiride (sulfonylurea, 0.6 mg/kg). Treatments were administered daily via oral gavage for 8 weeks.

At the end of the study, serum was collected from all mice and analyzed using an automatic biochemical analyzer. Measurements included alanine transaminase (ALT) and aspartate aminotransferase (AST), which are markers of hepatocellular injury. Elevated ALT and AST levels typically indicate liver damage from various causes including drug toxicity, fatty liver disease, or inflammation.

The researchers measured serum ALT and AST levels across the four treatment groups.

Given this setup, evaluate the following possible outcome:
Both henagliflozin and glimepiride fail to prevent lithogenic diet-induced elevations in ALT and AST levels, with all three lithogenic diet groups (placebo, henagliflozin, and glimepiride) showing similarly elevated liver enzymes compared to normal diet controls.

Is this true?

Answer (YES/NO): NO